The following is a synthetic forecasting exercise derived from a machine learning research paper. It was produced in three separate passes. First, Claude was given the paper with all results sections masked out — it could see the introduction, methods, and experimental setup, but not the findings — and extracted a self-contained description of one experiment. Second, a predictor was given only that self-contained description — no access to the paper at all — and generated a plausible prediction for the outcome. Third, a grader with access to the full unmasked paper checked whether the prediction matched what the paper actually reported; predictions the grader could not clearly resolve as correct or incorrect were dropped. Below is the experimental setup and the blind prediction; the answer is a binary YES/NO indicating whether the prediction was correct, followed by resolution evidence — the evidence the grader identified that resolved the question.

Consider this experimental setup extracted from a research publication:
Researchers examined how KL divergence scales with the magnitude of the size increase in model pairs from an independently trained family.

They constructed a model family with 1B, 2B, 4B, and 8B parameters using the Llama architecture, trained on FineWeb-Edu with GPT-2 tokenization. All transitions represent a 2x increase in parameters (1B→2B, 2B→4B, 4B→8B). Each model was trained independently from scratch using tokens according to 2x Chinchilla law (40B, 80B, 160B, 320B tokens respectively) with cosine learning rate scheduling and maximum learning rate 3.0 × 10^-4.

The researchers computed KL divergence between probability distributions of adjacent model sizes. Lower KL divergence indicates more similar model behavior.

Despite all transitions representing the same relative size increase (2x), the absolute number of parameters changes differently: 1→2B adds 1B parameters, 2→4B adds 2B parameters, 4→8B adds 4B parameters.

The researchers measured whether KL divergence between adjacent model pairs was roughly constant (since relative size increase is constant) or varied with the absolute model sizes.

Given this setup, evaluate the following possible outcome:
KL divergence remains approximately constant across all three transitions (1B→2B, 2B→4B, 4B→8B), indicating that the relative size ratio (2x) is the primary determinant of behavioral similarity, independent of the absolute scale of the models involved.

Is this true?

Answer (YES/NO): NO